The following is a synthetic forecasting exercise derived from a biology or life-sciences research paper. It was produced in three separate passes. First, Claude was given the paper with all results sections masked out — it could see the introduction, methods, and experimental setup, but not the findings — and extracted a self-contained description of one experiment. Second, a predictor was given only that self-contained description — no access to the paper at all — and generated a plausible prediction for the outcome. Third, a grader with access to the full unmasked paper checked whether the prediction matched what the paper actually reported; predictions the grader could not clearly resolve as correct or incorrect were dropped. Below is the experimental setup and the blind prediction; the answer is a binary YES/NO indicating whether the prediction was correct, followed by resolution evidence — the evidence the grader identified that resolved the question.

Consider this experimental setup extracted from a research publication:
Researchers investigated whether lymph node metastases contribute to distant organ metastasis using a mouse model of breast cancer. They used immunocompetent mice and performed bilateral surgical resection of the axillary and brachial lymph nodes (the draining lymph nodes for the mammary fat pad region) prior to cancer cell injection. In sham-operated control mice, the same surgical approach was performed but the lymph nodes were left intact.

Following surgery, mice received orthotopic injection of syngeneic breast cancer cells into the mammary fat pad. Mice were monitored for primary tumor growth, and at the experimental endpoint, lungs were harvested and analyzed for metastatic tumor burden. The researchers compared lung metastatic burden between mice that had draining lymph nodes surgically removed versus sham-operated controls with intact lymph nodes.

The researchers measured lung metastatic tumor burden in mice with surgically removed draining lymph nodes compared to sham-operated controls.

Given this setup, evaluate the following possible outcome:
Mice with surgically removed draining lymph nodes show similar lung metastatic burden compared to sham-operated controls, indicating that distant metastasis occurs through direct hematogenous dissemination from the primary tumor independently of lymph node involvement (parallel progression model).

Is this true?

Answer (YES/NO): NO